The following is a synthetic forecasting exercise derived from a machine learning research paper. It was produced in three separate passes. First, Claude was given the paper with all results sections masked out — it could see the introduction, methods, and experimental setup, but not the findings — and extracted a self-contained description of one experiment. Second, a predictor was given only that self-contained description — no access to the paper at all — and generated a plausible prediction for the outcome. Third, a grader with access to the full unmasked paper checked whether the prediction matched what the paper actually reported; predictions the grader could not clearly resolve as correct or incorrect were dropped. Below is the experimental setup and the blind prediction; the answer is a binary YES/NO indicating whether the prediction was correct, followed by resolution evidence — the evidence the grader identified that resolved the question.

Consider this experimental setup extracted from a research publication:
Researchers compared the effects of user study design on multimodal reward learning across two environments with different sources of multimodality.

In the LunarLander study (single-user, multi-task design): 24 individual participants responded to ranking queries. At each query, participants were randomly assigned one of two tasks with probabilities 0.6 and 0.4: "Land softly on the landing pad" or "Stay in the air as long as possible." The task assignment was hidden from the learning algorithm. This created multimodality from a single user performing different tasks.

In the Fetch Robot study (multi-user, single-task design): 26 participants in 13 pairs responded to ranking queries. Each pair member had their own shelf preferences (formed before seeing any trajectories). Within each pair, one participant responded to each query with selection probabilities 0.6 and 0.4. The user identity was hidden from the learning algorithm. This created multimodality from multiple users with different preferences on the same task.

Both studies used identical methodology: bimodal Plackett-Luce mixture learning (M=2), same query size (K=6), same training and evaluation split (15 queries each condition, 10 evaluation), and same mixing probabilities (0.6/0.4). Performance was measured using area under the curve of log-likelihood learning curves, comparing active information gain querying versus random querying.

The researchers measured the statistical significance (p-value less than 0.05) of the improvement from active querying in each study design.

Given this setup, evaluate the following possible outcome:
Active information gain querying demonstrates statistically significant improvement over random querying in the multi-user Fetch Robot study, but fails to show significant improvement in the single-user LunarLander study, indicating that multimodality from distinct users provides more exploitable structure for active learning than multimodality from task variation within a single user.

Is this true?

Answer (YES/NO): NO